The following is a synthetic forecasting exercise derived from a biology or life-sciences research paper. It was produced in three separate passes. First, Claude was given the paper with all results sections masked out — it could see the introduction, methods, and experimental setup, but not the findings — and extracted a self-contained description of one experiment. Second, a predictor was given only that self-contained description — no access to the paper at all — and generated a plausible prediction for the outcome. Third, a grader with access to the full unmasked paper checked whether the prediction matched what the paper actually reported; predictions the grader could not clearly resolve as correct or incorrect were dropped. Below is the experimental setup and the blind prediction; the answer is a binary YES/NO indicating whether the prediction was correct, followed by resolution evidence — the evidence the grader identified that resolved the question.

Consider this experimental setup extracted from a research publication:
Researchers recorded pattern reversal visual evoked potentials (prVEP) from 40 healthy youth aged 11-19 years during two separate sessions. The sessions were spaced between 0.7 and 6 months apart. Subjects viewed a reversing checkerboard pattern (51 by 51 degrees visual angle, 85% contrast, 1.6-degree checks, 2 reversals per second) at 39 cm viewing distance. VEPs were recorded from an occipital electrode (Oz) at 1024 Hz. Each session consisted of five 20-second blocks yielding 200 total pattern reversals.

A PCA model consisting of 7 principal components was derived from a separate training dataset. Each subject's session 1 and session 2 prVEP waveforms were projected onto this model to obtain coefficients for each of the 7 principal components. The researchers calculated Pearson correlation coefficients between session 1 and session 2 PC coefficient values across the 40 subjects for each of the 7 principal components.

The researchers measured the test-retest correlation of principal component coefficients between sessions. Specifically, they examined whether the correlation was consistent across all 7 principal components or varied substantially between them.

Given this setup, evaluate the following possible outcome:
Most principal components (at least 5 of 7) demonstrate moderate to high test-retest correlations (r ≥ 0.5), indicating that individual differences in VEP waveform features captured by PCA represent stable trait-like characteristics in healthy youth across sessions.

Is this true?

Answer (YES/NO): YES